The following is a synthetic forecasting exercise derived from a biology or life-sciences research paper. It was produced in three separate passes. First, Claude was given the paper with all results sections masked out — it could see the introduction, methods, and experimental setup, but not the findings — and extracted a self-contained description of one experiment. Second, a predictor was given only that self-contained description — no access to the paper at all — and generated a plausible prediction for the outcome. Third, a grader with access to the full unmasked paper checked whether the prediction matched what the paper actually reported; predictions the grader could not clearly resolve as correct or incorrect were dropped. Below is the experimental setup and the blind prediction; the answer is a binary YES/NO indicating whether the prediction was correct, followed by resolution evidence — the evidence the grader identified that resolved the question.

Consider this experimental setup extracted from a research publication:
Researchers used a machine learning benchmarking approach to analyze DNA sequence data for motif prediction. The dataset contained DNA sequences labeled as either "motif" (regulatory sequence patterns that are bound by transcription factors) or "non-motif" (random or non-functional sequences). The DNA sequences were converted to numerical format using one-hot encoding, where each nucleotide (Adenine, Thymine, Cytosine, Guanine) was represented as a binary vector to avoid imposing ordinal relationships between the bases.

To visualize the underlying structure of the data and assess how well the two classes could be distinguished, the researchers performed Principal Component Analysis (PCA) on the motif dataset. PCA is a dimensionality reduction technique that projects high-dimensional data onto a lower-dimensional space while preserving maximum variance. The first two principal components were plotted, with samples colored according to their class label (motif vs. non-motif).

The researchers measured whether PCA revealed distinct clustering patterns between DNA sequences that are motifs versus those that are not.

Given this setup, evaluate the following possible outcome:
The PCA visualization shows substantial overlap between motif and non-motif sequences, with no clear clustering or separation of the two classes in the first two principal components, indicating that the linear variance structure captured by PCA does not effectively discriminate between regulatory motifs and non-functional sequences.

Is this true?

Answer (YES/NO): YES